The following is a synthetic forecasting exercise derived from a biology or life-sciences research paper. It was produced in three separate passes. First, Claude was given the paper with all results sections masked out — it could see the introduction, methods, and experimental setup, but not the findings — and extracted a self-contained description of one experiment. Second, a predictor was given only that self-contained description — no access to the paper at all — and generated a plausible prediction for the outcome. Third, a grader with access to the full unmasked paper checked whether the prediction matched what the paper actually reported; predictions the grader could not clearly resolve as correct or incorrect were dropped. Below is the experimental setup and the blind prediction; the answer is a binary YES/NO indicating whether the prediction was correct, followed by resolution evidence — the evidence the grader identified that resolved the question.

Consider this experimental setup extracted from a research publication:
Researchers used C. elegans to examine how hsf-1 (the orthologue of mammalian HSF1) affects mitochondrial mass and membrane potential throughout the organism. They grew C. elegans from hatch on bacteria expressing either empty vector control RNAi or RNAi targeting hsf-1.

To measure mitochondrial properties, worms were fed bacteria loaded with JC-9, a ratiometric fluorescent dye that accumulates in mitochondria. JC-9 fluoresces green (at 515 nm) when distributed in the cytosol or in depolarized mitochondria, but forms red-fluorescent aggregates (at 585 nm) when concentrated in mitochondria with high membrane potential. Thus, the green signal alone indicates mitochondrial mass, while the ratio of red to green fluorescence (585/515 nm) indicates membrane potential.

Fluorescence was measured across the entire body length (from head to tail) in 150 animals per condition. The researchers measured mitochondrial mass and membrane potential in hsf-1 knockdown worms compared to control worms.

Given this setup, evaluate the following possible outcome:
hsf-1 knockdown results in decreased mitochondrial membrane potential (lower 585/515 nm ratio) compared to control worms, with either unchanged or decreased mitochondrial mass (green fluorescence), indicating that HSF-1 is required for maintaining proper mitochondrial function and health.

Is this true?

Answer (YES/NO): YES